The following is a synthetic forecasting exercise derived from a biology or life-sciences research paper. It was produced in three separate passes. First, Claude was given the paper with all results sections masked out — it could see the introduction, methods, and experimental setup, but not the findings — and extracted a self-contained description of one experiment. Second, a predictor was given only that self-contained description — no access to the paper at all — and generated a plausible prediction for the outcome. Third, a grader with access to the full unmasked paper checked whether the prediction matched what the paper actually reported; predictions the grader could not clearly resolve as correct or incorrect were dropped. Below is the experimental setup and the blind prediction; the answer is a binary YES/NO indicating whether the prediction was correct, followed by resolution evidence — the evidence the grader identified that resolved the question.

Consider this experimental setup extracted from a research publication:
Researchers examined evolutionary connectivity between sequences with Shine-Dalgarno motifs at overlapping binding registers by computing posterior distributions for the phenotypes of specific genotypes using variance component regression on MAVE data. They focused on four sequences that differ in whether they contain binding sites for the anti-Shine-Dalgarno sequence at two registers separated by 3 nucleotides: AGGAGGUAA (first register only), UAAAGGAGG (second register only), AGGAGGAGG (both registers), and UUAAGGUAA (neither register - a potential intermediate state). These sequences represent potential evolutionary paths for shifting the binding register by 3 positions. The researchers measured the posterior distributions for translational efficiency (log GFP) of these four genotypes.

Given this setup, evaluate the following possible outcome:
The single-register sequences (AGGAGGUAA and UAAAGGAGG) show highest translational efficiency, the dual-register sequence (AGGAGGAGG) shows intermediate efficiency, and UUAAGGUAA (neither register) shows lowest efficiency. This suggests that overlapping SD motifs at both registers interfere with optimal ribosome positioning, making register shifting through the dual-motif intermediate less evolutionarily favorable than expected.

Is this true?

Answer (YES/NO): NO